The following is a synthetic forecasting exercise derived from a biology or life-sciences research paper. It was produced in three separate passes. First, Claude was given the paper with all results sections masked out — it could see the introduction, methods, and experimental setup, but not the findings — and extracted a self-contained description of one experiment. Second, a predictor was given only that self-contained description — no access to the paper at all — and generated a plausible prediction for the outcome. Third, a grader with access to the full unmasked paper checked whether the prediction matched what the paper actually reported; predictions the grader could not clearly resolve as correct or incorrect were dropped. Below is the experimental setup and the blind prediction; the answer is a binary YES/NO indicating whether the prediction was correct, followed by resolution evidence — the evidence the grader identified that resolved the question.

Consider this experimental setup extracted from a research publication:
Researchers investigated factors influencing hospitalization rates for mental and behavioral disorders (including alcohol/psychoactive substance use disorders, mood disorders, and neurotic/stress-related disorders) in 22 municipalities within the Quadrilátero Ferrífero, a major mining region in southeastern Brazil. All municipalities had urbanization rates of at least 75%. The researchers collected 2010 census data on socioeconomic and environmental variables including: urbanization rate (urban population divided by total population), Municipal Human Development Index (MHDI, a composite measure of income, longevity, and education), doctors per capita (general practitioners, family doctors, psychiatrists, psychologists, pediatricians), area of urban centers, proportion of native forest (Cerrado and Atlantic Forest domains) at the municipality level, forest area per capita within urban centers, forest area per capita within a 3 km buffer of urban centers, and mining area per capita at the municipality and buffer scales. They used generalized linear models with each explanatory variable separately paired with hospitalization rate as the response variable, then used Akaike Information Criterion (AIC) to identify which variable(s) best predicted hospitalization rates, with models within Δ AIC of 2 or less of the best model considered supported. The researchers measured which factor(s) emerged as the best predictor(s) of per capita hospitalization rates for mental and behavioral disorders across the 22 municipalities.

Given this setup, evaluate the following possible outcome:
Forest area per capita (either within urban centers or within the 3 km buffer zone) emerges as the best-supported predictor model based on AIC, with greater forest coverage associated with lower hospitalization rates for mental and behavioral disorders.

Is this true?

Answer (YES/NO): NO